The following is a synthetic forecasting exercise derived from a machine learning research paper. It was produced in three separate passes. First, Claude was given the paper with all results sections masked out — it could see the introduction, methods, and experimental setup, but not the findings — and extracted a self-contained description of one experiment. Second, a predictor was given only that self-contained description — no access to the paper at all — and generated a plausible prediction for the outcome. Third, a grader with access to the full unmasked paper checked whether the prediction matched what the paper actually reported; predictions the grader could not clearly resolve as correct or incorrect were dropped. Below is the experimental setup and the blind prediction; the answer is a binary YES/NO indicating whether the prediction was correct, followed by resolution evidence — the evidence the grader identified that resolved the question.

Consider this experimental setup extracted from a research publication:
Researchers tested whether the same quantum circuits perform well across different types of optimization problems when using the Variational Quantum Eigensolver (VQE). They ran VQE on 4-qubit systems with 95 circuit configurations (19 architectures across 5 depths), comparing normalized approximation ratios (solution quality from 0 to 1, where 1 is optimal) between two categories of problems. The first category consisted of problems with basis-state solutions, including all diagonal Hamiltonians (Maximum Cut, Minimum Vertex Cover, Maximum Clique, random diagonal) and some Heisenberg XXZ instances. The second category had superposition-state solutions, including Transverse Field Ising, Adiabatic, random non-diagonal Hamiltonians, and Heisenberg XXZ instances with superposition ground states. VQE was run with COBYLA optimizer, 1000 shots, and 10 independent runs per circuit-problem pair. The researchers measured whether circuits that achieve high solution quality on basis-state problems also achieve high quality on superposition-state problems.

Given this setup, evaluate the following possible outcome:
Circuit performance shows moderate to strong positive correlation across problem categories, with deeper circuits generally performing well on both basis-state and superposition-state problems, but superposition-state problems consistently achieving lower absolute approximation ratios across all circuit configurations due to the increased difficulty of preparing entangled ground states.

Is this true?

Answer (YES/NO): NO